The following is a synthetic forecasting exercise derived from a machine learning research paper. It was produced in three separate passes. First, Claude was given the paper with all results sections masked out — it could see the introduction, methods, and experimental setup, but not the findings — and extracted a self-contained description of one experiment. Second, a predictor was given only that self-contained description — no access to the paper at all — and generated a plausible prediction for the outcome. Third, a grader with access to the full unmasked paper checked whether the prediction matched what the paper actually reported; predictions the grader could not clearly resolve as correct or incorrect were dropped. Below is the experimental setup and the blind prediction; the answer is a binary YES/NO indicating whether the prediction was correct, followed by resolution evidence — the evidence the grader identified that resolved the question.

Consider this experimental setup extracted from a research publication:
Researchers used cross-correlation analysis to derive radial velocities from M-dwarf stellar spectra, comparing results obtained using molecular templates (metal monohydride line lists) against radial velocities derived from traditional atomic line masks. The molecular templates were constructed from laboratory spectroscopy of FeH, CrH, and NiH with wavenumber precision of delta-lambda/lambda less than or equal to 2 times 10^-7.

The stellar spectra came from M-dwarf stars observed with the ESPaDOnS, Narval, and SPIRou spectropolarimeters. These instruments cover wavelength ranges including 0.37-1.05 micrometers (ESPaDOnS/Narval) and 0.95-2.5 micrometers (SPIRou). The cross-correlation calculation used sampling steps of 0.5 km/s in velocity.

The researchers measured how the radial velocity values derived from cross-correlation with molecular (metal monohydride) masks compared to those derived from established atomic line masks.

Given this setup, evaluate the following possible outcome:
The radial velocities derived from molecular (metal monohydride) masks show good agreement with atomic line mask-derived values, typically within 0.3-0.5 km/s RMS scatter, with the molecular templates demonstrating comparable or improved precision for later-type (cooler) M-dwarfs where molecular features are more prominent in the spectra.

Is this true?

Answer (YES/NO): NO